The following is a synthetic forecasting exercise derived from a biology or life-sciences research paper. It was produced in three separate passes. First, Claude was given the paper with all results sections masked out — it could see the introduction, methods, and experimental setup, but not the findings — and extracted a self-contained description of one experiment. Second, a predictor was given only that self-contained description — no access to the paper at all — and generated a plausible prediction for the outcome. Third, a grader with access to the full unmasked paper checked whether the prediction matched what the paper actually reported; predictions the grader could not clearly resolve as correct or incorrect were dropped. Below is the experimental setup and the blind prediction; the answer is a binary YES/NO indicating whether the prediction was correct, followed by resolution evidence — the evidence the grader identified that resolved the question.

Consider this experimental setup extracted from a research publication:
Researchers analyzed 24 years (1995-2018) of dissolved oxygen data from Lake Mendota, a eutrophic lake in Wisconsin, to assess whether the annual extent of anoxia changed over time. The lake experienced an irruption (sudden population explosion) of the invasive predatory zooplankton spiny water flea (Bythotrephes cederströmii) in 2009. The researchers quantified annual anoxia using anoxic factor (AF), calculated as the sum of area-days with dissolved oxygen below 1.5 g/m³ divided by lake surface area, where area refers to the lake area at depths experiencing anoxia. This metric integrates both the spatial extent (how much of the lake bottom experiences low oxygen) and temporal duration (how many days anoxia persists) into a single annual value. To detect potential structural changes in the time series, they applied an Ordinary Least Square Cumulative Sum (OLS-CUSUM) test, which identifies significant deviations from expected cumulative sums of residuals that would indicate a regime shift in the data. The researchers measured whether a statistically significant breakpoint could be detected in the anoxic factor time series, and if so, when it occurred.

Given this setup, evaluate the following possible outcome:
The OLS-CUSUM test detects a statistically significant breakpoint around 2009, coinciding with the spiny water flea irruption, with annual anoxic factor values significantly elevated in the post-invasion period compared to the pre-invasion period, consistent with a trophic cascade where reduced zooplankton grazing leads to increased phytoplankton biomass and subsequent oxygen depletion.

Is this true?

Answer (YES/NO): YES